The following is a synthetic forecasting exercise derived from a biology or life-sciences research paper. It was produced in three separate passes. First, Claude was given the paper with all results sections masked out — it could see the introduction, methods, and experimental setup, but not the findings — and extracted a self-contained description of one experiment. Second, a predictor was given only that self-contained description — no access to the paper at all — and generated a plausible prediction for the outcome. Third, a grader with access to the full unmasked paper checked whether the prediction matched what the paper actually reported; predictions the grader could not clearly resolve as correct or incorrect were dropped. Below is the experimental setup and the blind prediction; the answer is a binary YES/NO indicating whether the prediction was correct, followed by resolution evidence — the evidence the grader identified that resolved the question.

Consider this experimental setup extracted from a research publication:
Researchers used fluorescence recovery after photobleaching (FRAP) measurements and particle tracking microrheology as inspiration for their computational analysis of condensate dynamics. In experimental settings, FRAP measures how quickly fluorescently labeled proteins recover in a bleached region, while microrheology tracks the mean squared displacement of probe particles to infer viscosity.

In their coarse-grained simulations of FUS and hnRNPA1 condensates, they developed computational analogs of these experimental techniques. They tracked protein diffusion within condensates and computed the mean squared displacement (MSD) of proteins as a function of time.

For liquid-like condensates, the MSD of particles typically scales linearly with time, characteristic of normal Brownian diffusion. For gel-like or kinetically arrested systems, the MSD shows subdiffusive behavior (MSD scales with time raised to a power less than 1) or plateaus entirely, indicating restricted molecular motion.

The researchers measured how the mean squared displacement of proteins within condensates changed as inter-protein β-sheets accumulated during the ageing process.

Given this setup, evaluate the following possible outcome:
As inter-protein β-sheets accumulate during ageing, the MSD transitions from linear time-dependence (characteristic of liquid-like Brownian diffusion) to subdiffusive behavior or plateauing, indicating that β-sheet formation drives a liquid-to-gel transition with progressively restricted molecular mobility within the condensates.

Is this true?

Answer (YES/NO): YES